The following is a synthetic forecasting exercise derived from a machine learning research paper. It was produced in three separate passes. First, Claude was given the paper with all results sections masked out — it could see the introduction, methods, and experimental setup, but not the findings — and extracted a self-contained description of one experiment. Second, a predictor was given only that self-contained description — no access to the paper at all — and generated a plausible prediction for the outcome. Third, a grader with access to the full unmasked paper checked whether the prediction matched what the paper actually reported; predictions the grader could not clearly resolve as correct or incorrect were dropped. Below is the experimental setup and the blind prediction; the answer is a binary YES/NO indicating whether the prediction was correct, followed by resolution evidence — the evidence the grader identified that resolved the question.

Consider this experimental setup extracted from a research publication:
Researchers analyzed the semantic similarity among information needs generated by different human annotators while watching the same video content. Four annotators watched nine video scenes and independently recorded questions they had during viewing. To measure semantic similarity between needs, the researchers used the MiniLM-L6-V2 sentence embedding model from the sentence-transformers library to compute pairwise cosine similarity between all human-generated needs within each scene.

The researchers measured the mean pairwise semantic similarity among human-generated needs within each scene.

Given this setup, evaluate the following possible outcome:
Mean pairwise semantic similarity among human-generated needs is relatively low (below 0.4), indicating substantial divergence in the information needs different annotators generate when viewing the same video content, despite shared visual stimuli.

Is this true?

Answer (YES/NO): YES